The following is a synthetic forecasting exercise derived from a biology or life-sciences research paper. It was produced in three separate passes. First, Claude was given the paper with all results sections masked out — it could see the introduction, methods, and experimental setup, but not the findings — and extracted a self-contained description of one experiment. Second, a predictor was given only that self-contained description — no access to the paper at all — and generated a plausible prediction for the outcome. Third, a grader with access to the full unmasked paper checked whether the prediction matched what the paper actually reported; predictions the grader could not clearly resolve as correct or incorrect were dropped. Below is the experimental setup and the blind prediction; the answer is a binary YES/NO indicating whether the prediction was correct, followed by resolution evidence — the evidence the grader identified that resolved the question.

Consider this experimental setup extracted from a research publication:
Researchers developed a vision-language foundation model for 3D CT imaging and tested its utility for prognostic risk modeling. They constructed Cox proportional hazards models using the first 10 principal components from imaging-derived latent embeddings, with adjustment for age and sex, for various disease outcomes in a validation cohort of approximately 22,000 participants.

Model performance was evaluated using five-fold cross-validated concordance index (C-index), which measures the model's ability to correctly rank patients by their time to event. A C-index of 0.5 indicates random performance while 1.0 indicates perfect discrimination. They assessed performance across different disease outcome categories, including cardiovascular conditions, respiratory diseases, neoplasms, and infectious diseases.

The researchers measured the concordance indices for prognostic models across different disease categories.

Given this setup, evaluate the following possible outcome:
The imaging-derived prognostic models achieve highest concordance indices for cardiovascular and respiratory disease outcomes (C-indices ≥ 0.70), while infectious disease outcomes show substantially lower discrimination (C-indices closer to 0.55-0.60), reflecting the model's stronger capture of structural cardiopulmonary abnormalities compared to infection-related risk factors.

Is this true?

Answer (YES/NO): NO